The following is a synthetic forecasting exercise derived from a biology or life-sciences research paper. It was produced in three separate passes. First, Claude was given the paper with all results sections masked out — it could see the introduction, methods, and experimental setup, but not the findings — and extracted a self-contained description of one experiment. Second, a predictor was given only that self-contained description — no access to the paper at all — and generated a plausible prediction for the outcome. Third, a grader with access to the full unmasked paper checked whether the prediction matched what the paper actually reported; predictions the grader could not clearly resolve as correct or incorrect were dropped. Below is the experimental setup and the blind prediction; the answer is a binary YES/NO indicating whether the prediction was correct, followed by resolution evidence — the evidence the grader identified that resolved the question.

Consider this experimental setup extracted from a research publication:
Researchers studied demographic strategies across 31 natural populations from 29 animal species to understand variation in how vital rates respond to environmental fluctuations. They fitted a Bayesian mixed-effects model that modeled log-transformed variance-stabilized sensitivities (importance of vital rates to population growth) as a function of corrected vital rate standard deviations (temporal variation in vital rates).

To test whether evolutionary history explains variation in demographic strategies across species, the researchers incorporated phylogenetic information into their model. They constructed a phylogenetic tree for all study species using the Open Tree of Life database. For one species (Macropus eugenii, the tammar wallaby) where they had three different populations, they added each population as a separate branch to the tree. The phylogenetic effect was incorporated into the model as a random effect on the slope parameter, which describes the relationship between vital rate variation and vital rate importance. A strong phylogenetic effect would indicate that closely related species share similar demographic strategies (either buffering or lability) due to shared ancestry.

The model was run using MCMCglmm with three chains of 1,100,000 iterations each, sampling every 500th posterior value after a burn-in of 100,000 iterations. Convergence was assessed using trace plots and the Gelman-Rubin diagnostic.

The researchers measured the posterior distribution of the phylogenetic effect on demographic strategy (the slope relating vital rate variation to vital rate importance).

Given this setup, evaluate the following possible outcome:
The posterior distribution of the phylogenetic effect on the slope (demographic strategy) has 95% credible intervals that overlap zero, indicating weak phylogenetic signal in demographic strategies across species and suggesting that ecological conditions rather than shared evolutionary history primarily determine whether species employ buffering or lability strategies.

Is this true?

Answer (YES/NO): YES